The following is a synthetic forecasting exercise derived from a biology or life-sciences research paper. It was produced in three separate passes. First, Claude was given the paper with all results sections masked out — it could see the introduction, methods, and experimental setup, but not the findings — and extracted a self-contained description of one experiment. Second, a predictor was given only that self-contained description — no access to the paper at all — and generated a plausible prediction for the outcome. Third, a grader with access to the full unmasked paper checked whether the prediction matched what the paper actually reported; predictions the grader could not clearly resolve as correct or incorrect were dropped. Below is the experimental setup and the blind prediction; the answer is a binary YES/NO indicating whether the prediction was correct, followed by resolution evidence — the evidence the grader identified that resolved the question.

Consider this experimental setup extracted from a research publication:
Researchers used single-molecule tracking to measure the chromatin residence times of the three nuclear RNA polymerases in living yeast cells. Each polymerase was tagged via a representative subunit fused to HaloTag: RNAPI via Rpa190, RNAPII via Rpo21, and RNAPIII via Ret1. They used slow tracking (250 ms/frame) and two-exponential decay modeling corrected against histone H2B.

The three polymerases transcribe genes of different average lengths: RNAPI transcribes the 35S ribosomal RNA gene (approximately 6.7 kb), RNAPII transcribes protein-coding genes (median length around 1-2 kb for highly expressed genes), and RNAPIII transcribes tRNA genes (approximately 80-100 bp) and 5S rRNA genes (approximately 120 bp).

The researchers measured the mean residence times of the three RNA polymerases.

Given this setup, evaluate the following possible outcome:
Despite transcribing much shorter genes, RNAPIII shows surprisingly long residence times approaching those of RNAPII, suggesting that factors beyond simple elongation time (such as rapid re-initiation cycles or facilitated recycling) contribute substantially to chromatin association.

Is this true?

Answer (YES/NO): NO